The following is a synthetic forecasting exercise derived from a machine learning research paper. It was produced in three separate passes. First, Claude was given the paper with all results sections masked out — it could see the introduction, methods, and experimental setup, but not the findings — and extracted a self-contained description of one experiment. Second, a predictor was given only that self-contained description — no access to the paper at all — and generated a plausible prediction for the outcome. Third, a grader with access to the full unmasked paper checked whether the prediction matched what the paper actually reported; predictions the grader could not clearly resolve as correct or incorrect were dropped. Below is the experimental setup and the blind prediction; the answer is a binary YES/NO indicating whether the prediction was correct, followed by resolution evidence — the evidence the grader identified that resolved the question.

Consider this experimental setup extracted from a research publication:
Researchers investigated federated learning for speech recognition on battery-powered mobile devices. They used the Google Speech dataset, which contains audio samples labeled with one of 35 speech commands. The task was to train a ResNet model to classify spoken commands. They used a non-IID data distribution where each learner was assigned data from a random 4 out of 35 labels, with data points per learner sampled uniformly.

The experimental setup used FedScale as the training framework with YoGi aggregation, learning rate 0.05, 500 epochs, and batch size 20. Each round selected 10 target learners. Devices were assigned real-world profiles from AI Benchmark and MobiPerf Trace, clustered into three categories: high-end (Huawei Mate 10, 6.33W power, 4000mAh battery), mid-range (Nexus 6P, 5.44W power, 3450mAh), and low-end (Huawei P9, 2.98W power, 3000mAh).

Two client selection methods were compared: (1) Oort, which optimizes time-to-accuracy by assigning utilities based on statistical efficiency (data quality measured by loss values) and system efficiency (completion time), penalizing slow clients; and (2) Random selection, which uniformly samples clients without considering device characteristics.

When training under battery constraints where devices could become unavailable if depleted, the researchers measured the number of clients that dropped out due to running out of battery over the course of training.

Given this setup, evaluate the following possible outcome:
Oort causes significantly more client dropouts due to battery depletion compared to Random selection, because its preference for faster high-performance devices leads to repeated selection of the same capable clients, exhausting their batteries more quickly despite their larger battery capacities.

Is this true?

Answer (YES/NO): YES